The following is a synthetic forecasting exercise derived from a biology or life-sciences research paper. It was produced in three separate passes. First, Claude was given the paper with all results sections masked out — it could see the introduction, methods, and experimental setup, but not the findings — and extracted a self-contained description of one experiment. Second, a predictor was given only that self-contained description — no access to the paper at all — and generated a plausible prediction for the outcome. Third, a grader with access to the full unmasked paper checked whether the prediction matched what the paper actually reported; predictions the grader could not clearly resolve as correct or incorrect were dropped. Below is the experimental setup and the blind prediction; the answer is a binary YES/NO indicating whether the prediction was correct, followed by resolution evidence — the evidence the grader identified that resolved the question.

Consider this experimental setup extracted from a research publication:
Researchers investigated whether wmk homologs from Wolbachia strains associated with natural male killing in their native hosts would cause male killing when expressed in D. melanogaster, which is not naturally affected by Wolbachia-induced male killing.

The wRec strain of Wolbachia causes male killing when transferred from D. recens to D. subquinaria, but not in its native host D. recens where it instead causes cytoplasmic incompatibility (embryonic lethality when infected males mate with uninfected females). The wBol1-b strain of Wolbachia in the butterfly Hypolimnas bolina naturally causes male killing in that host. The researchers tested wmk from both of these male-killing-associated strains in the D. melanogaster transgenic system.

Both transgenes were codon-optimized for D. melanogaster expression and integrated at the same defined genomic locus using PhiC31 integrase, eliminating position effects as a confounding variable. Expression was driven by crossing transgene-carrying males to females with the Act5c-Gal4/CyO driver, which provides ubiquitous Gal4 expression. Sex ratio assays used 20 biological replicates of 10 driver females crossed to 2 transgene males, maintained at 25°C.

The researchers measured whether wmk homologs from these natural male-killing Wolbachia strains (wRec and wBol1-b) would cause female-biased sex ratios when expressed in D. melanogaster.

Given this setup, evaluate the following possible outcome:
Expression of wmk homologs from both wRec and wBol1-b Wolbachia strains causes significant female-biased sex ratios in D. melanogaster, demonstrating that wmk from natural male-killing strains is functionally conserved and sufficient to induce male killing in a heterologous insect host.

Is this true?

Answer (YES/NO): NO